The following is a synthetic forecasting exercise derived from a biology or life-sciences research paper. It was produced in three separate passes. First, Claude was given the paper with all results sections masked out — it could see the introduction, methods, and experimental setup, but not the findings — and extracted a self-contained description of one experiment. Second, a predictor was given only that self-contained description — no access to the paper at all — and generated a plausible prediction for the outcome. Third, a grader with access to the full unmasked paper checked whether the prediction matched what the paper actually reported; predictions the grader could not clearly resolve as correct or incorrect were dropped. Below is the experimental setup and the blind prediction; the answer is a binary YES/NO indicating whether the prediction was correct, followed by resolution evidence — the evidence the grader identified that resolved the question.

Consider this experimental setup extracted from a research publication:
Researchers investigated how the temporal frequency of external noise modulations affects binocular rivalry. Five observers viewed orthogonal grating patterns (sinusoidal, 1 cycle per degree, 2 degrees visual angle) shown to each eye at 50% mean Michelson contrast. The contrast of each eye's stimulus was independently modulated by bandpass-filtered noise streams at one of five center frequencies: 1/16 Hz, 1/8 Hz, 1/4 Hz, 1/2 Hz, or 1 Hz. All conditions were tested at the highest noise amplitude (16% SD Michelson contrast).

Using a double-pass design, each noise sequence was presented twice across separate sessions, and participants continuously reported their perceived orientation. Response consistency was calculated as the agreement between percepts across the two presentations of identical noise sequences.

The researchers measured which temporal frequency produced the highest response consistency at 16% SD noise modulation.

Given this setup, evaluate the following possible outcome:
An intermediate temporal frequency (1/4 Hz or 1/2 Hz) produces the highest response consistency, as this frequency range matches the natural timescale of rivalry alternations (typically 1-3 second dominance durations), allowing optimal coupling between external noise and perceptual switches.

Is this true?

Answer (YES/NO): NO